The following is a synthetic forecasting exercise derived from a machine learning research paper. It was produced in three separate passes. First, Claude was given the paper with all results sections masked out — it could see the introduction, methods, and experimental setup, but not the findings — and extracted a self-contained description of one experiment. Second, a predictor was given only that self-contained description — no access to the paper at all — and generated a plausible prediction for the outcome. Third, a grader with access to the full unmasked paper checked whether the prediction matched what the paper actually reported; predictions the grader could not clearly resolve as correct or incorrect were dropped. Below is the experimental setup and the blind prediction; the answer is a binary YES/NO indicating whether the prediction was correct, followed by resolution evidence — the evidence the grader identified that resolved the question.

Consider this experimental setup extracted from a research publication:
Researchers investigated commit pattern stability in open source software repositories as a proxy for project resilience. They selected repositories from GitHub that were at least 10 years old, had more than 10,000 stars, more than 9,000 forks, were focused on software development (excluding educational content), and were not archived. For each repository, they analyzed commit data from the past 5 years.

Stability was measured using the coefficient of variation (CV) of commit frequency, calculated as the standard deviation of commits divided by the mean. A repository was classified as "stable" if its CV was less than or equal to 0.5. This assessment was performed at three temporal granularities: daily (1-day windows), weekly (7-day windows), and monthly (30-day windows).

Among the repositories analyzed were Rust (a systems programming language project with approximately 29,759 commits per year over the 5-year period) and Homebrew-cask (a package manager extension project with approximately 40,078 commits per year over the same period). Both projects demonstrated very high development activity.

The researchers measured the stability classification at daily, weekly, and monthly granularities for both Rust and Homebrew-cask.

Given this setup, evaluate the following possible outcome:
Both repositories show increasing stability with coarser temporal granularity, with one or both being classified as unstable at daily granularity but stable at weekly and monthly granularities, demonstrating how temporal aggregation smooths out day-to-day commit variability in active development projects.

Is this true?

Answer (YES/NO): NO